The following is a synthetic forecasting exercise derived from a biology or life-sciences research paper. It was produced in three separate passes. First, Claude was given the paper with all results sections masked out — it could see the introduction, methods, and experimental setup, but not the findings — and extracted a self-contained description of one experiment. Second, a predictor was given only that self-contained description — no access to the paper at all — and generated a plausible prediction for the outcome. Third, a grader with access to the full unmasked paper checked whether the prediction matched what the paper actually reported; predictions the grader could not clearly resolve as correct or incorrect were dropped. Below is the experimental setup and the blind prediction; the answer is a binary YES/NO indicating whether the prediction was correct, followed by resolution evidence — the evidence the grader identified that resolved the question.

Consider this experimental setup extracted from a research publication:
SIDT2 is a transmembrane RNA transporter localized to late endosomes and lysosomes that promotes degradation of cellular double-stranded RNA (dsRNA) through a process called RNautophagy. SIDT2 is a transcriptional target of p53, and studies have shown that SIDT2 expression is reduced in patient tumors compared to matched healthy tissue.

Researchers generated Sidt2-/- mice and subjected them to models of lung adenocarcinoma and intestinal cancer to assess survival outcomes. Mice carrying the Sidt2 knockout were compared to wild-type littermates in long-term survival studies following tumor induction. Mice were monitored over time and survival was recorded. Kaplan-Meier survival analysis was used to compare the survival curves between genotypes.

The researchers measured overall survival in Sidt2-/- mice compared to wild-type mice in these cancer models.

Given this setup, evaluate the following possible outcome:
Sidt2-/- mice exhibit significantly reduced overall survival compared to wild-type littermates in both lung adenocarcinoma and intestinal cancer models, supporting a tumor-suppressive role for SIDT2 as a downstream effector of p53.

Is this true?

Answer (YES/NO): NO